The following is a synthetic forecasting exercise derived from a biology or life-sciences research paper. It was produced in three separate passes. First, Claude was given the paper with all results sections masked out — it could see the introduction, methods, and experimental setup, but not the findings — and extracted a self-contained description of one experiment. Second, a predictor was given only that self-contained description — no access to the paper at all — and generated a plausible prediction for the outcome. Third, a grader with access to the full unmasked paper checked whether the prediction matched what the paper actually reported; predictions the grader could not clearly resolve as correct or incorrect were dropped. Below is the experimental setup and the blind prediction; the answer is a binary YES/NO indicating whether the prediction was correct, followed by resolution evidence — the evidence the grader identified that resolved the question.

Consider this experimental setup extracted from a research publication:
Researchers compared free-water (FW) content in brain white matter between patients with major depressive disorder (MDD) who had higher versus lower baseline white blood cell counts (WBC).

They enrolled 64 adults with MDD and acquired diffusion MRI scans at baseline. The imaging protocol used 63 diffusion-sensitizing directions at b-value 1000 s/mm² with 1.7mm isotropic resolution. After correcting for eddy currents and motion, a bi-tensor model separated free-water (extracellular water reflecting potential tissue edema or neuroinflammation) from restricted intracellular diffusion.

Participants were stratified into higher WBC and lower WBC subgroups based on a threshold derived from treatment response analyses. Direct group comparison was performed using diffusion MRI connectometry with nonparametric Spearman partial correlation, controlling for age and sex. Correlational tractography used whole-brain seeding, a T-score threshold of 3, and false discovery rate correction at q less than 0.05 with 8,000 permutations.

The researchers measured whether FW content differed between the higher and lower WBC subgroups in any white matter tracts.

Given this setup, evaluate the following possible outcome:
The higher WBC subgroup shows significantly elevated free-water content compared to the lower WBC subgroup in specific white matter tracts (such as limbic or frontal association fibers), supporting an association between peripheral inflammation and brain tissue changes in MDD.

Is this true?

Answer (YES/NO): YES